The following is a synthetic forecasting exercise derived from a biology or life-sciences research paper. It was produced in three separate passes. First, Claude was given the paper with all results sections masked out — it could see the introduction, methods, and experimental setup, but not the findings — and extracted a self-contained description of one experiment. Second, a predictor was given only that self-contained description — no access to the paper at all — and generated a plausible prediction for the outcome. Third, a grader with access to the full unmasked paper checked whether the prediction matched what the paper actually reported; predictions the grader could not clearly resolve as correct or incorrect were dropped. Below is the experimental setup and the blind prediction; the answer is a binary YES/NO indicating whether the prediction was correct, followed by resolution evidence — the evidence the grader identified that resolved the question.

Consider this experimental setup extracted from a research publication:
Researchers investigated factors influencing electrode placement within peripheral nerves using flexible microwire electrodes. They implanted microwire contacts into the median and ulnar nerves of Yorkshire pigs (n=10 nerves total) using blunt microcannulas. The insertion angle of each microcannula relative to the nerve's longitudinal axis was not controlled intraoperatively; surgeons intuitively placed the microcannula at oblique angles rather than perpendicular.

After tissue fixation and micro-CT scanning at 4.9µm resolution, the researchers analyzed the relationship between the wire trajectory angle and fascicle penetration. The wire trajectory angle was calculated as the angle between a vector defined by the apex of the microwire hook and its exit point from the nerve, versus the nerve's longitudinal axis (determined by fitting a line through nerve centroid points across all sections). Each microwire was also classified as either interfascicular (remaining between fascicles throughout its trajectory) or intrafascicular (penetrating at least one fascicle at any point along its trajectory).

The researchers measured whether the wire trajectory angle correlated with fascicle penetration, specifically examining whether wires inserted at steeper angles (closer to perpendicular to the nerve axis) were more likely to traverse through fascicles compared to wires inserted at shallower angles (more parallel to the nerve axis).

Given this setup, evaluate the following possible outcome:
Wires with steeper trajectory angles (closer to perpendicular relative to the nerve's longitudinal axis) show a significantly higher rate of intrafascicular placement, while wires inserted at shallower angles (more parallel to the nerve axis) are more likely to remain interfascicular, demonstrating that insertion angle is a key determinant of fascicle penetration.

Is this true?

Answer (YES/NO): YES